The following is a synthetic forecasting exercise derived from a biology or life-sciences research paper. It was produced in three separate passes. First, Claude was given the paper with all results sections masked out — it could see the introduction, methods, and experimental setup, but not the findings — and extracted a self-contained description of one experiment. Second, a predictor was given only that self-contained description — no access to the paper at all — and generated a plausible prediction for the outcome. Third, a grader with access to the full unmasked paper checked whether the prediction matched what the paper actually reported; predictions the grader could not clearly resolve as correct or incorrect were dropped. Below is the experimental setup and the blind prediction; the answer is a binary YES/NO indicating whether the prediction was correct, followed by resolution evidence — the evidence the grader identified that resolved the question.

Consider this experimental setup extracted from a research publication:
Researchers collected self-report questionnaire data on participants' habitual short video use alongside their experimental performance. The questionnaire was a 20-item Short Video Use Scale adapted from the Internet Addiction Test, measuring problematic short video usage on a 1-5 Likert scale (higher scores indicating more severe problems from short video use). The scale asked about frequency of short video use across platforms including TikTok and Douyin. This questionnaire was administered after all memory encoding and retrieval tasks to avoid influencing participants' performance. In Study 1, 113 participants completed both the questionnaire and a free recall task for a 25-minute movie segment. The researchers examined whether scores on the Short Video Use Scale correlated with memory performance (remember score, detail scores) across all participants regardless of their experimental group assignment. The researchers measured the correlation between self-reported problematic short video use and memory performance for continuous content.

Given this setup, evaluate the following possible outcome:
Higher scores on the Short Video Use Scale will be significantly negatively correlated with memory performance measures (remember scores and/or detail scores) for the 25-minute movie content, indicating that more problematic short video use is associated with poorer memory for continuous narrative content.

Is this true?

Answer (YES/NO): NO